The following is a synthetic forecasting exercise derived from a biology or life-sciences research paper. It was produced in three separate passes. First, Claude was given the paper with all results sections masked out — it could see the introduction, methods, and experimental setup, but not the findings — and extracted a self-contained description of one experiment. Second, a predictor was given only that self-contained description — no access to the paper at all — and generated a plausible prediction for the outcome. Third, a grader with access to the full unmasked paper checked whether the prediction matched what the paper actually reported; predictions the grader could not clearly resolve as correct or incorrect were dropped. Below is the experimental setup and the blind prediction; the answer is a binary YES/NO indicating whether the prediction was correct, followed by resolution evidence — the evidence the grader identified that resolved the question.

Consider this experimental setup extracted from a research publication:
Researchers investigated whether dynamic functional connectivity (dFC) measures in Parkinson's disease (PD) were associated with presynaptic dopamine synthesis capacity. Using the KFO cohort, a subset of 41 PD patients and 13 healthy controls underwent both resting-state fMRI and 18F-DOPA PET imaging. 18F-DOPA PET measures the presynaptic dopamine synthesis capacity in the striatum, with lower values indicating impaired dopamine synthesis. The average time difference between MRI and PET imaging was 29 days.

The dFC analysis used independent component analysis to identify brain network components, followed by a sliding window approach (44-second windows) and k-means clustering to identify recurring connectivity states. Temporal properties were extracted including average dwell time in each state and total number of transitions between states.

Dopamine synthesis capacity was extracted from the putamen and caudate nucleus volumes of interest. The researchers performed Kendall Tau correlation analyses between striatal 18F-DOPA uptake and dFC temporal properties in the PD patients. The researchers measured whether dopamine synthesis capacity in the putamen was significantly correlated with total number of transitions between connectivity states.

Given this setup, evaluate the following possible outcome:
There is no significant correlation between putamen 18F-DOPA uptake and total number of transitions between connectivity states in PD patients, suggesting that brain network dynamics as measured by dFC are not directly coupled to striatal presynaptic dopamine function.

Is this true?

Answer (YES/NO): YES